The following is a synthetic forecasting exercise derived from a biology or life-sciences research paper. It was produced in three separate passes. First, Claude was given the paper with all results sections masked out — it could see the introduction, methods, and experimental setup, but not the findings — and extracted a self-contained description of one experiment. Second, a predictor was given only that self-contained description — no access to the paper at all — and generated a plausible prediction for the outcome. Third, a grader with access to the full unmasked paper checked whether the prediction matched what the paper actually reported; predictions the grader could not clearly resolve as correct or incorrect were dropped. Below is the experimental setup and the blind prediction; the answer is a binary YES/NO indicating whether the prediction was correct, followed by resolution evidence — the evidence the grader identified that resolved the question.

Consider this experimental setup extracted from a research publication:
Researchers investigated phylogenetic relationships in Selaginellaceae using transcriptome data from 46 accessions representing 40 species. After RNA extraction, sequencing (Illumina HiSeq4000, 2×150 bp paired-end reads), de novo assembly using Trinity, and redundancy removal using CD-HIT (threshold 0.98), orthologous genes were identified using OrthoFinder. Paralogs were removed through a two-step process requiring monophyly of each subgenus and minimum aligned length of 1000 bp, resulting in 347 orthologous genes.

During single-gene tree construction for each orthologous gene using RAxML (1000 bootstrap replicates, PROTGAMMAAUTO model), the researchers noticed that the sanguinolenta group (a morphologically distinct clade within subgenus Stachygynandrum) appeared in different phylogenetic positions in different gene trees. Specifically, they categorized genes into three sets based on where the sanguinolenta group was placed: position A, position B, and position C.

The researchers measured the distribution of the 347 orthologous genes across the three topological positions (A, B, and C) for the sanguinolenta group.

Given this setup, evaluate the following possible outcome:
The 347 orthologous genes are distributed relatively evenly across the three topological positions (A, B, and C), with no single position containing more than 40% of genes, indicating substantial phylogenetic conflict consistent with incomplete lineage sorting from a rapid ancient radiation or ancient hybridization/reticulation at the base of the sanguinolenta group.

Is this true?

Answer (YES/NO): NO